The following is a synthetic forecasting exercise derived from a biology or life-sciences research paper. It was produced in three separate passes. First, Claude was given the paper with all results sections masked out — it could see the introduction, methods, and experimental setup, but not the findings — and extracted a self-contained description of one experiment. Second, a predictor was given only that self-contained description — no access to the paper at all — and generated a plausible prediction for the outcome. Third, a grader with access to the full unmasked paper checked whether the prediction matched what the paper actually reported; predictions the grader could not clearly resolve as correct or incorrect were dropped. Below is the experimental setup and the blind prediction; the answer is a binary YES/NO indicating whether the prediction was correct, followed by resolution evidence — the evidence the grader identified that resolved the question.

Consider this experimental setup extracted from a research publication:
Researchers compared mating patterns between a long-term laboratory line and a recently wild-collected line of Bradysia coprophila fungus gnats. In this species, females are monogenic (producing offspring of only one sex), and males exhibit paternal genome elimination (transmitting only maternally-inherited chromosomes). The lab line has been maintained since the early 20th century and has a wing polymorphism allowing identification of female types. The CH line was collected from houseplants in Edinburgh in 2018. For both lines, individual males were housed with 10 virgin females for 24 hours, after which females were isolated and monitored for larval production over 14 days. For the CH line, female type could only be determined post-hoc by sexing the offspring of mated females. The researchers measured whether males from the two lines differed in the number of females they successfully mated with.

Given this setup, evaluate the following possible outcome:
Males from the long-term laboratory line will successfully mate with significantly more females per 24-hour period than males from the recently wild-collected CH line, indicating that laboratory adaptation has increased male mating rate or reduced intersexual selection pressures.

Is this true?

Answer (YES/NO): NO